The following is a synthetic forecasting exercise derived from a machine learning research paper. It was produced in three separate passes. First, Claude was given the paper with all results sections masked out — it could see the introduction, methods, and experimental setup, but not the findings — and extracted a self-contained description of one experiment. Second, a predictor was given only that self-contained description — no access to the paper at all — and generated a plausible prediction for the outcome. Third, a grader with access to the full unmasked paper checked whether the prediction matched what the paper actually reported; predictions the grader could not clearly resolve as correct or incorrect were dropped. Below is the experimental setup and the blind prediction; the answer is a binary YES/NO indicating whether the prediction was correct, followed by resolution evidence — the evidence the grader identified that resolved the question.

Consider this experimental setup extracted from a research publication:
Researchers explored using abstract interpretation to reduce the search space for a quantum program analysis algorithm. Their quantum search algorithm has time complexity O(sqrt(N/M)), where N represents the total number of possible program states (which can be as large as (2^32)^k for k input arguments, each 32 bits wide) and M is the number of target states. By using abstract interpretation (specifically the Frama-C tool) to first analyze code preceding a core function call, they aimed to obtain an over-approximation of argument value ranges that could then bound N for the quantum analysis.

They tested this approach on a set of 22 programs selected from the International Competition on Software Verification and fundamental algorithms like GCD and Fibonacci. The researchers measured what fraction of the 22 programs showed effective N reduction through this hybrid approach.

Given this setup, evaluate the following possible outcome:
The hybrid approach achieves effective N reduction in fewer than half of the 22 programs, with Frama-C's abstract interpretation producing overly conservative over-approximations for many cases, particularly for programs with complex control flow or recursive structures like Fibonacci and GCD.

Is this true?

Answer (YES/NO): NO